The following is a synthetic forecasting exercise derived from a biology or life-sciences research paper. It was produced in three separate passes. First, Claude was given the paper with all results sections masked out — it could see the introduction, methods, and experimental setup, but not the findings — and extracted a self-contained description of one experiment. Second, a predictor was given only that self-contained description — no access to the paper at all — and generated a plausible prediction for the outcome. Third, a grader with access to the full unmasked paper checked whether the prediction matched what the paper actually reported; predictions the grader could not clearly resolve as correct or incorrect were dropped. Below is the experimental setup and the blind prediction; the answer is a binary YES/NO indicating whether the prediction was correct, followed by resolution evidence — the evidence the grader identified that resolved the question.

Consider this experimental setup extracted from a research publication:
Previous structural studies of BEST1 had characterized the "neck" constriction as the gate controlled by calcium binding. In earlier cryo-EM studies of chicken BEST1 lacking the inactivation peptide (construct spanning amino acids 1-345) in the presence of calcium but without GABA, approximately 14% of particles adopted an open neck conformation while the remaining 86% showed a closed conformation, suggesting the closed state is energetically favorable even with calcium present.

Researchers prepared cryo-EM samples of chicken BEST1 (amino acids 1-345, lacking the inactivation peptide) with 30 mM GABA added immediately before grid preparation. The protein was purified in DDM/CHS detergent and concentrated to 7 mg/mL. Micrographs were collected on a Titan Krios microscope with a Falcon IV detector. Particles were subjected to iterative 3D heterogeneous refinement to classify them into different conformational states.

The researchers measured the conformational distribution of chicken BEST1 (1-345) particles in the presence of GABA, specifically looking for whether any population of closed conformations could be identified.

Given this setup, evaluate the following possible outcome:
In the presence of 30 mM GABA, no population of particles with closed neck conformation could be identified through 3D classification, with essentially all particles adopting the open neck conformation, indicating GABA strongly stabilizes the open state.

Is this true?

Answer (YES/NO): YES